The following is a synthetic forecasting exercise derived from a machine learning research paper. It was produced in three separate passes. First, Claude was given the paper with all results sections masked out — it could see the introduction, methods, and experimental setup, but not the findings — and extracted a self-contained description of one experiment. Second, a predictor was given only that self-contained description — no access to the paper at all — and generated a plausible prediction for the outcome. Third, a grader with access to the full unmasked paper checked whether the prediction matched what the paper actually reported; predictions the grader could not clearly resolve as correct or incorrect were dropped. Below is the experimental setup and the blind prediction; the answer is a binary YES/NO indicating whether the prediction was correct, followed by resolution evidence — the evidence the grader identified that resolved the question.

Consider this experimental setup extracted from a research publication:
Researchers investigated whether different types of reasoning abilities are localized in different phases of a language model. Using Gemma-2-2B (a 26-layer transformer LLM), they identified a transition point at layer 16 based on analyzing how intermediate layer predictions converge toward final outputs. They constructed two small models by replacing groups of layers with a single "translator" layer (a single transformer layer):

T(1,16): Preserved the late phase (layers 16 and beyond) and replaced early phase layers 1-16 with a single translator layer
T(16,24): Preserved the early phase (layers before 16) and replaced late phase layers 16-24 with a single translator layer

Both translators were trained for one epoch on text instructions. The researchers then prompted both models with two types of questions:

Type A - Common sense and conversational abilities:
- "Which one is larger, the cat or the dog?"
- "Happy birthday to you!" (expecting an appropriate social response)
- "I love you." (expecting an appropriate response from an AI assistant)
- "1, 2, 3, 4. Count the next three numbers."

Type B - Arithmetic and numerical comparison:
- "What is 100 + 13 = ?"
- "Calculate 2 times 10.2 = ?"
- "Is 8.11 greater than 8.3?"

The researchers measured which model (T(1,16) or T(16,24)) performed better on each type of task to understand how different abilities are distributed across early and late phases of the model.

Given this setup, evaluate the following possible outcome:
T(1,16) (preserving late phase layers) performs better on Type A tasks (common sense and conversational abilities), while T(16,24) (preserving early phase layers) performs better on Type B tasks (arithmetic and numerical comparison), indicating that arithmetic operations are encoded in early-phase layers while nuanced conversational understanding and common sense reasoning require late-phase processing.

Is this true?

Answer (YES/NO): NO